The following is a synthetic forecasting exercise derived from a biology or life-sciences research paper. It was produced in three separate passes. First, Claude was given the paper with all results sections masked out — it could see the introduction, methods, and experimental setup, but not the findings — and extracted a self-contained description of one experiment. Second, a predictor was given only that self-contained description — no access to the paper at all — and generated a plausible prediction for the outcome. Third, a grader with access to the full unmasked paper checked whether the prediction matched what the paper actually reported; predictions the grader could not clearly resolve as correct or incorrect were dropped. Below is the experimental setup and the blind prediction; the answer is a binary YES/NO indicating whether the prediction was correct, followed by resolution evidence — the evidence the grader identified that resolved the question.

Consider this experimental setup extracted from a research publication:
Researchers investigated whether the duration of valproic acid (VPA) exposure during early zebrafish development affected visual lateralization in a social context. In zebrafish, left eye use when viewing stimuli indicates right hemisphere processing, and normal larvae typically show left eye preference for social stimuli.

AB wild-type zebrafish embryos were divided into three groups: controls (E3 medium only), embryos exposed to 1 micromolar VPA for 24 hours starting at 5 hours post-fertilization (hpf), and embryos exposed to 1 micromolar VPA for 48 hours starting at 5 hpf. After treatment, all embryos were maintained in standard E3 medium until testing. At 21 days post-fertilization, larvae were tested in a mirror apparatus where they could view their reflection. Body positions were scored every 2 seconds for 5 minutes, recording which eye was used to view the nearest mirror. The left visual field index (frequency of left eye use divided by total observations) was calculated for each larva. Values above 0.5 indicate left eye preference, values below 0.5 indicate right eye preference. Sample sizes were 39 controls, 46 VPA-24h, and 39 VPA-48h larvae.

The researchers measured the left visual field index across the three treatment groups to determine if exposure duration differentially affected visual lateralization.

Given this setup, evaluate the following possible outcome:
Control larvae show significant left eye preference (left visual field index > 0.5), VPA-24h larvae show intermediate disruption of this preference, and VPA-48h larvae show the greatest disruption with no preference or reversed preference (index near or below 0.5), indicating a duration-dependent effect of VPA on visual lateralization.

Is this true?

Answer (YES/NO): NO